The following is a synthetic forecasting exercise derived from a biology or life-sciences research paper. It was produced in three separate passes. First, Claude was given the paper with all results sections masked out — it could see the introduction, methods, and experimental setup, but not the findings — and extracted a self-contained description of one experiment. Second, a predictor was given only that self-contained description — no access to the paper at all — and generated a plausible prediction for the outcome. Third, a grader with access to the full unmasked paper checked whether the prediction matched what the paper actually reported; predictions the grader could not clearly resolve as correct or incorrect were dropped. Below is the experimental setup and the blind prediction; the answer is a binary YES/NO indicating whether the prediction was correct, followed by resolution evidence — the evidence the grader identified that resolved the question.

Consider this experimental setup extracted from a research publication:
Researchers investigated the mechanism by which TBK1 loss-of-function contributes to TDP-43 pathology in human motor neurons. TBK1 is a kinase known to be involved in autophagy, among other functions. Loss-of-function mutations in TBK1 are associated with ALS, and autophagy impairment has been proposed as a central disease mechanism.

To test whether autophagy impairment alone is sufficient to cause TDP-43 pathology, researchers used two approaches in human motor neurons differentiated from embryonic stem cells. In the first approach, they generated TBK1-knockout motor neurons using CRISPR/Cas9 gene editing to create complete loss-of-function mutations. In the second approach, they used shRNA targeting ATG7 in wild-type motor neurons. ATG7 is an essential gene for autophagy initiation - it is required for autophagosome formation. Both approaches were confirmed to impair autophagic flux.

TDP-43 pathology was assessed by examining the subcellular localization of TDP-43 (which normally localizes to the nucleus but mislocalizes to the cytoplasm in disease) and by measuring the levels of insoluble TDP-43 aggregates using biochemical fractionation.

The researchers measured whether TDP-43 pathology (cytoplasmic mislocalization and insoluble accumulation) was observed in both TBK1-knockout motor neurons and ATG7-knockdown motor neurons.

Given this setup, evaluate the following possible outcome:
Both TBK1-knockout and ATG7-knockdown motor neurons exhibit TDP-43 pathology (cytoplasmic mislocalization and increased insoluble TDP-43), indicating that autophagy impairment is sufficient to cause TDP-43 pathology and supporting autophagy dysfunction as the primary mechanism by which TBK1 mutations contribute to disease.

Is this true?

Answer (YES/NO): NO